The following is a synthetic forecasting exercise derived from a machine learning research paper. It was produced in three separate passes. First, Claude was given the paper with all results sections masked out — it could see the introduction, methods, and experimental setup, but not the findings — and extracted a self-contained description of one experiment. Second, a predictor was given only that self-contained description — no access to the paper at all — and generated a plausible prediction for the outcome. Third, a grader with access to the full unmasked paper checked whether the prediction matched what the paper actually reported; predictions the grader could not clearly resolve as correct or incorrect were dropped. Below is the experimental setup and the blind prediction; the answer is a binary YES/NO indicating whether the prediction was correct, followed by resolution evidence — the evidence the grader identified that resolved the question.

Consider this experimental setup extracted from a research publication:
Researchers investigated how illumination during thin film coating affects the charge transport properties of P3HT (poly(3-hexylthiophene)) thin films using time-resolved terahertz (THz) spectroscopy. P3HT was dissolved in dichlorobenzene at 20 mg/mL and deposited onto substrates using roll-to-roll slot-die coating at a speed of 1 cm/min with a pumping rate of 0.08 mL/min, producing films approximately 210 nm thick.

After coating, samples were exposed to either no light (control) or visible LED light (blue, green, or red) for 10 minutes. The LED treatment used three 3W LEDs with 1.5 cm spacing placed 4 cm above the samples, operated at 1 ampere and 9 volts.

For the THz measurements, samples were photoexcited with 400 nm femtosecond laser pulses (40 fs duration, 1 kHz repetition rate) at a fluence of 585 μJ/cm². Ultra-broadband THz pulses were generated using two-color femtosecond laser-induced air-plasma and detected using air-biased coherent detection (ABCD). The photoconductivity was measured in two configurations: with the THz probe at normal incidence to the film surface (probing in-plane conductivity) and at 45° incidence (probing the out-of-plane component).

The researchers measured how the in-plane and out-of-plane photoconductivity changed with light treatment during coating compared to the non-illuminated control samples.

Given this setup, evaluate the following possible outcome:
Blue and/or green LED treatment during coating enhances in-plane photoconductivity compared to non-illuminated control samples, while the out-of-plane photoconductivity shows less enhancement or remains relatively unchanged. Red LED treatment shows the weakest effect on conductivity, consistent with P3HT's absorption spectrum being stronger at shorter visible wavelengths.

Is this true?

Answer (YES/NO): NO